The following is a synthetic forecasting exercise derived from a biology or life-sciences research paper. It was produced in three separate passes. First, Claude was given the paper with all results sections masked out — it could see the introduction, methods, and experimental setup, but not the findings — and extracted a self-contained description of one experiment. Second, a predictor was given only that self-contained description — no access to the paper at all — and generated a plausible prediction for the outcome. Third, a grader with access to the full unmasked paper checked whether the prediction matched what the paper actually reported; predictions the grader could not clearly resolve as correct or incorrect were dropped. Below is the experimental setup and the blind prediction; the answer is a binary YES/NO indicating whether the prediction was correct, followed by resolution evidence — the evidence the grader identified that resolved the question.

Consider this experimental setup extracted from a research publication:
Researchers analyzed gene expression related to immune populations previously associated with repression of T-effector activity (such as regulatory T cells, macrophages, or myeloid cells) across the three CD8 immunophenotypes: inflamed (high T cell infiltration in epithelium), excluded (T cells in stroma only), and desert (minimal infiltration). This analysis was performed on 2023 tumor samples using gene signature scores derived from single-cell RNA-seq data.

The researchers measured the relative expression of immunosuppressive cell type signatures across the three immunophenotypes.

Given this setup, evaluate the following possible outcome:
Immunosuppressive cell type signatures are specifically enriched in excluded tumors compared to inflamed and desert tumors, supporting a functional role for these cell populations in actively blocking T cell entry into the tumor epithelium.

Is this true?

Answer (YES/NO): NO